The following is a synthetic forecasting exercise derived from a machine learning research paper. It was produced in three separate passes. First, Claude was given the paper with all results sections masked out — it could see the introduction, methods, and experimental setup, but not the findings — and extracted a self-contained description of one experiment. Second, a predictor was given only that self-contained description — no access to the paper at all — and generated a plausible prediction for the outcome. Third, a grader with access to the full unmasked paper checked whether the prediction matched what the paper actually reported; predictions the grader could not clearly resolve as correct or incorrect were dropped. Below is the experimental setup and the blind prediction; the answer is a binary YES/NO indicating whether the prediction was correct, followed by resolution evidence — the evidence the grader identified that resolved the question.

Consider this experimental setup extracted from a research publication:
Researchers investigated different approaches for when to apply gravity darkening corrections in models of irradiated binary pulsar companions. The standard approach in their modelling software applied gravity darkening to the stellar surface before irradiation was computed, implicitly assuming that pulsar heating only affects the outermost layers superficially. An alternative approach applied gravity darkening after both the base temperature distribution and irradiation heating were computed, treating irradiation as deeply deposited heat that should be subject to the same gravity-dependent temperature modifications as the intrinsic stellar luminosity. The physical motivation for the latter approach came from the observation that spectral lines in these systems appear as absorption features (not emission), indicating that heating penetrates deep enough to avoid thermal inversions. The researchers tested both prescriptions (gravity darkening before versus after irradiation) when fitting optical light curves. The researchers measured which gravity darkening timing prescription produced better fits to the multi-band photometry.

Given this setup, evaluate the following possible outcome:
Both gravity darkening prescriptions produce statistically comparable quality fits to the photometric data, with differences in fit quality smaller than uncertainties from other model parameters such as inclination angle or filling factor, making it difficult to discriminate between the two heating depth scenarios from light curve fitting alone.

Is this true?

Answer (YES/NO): NO